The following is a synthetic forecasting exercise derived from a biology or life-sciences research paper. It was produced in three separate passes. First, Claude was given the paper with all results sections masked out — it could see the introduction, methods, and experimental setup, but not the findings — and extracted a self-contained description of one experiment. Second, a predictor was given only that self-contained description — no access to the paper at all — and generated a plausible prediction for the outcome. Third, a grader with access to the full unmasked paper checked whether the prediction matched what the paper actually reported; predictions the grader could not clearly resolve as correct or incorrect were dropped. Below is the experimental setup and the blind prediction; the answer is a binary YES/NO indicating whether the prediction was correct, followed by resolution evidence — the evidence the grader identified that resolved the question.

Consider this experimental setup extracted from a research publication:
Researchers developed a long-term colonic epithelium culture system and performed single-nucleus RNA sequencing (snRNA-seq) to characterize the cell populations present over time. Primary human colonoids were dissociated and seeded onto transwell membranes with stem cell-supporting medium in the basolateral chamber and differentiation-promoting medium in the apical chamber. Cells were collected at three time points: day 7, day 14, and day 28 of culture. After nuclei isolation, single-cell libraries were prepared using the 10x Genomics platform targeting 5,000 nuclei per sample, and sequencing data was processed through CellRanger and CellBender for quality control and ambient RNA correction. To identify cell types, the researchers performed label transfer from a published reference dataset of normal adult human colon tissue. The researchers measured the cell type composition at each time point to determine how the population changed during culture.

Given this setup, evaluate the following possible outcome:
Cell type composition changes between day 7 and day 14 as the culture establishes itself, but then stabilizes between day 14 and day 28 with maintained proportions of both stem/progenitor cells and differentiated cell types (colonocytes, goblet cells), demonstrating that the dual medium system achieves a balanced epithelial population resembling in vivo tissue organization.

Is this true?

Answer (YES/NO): NO